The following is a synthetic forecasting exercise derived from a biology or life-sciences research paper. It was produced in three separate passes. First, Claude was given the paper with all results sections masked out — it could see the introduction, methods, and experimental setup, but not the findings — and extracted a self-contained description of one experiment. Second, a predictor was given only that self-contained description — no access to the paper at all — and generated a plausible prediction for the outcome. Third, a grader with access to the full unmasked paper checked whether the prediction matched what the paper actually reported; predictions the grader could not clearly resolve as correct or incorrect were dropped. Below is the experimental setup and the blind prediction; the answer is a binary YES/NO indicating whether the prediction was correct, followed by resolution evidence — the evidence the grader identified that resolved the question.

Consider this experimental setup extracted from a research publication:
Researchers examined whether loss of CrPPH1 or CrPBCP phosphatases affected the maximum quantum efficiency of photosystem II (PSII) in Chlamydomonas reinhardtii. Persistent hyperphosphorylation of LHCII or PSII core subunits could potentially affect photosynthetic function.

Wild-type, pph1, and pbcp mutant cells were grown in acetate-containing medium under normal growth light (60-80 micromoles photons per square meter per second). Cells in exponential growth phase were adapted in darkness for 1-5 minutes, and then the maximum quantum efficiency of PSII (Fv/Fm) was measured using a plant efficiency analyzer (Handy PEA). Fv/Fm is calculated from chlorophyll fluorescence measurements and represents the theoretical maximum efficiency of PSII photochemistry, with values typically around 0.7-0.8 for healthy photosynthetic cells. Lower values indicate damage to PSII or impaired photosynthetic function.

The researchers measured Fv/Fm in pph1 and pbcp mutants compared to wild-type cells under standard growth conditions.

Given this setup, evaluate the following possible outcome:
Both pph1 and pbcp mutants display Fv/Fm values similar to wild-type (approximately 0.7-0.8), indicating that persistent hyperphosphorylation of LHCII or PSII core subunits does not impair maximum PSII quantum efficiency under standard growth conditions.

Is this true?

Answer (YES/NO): YES